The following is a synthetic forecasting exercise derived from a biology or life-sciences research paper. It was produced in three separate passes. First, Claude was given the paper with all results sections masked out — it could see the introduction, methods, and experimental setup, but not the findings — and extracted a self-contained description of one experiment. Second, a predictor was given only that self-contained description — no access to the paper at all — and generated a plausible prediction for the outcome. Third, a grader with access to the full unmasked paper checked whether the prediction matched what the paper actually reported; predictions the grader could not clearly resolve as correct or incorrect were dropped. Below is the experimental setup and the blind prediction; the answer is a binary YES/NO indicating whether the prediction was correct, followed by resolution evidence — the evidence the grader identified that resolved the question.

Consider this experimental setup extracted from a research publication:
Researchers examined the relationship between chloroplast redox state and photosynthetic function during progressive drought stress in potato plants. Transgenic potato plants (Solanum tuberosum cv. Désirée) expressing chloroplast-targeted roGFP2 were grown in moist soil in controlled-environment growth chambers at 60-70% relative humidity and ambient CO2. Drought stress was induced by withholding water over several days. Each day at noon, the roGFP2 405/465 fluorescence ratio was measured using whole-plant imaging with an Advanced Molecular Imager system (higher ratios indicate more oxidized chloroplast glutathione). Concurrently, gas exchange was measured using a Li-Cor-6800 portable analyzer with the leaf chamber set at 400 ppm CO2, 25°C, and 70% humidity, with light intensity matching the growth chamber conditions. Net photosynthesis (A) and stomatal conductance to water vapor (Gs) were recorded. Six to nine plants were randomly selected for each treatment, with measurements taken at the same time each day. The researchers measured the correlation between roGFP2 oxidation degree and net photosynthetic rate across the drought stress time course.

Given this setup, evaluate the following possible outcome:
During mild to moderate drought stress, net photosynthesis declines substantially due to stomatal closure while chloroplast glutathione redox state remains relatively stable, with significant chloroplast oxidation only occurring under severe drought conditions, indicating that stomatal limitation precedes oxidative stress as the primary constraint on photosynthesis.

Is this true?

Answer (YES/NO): NO